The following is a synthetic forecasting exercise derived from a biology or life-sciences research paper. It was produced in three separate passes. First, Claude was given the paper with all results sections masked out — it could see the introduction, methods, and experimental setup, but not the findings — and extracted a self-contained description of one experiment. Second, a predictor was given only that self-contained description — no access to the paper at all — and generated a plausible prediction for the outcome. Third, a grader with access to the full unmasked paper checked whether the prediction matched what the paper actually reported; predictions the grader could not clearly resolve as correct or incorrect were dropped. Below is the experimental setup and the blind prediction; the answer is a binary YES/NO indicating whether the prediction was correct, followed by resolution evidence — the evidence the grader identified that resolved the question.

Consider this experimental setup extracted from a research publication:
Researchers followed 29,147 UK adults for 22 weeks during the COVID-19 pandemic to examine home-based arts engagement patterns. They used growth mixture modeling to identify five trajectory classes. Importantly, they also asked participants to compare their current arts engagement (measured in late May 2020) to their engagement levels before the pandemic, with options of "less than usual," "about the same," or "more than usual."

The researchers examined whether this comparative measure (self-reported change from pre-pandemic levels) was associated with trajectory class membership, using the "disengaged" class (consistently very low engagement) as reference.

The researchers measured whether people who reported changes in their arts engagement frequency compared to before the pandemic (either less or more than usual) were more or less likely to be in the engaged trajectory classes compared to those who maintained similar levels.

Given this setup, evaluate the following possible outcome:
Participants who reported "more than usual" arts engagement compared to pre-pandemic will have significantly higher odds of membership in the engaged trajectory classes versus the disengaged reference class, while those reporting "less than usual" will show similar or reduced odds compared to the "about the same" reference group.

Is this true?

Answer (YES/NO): NO